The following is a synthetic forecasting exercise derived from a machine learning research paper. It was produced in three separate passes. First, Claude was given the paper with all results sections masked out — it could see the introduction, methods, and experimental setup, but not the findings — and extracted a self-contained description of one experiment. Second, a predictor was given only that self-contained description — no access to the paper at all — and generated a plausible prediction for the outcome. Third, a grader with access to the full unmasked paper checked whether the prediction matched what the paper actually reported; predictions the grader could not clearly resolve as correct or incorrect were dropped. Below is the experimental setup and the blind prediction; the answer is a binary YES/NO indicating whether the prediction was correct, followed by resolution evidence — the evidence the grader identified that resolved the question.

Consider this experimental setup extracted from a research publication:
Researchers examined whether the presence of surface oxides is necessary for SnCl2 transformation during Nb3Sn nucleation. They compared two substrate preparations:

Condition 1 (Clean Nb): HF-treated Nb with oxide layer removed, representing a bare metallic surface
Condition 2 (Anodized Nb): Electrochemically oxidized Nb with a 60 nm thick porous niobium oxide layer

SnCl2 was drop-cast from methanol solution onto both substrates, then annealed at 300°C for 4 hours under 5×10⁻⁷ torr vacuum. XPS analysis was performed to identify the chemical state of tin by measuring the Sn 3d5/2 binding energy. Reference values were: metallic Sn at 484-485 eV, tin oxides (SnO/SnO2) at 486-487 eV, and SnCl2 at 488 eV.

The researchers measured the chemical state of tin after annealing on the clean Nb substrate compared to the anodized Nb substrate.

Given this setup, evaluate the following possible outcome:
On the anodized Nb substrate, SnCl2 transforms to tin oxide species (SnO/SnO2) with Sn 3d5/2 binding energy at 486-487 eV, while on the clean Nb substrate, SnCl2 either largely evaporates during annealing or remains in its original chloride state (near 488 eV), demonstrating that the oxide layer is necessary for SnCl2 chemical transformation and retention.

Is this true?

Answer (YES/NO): NO